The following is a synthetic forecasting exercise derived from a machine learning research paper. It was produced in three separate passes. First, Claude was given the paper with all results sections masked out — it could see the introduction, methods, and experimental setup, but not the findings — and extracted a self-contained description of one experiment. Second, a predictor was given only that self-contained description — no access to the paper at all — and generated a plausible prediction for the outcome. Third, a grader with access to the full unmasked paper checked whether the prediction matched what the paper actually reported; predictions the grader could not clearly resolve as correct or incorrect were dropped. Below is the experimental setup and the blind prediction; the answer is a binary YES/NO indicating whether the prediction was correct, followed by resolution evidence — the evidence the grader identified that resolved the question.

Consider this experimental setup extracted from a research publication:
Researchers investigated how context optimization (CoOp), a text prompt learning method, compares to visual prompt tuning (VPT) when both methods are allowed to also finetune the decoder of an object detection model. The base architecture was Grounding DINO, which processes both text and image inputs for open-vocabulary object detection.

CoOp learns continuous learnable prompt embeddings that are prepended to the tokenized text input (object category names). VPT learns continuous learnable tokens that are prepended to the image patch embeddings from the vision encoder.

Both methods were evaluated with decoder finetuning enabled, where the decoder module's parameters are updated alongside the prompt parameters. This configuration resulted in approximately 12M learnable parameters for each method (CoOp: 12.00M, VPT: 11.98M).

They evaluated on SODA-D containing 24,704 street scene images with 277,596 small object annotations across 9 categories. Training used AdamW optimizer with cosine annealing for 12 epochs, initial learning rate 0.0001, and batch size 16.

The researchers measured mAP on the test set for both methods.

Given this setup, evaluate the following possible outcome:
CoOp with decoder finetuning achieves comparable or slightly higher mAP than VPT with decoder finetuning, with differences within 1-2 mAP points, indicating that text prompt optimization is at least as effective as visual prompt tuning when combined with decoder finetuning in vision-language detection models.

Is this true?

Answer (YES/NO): YES